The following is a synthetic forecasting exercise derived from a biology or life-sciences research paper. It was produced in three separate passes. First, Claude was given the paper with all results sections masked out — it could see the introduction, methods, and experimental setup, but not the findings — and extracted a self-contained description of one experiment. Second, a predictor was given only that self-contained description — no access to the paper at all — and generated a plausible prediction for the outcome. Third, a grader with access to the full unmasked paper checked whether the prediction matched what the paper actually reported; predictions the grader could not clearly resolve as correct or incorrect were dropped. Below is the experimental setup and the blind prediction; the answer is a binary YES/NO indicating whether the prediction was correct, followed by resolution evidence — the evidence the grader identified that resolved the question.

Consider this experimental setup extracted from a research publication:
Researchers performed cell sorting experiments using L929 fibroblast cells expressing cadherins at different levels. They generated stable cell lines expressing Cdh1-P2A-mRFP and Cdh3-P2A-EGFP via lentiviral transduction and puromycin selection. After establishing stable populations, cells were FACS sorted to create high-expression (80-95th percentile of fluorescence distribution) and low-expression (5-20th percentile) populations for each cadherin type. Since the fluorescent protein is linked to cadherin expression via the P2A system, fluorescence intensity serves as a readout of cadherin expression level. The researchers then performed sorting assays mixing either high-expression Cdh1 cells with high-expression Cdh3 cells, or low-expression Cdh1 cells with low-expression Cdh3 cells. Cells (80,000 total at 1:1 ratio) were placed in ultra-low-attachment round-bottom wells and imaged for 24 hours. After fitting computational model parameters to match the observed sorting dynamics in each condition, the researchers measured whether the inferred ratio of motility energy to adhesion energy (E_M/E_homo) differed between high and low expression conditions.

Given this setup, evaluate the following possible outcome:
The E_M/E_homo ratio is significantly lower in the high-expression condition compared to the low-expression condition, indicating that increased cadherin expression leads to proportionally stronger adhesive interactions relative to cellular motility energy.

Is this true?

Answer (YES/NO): NO